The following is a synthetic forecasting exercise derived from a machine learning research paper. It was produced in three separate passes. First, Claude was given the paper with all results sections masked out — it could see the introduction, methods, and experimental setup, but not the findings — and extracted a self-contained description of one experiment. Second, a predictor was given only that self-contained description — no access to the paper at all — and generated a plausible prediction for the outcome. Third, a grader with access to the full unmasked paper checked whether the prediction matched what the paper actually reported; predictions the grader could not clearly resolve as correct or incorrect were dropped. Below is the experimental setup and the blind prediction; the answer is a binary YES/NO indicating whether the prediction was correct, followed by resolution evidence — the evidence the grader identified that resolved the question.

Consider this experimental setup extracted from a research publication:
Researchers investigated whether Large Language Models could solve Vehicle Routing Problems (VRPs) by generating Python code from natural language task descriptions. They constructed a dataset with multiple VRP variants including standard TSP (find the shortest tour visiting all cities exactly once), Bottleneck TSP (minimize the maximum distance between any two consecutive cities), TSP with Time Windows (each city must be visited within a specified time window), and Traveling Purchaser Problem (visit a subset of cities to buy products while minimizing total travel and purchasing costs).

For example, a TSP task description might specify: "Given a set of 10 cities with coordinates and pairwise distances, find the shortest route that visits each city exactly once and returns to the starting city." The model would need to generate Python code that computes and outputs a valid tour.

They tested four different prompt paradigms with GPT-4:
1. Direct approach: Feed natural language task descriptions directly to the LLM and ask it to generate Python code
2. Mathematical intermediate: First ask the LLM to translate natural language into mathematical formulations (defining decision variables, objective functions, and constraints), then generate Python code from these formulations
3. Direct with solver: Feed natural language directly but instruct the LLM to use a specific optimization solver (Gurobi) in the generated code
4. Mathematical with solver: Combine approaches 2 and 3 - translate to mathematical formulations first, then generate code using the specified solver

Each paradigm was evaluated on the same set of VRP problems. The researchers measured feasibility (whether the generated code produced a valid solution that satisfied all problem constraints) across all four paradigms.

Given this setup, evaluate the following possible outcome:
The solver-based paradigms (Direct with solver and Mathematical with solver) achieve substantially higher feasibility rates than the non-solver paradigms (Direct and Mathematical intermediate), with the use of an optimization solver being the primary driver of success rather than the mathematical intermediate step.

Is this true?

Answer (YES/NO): NO